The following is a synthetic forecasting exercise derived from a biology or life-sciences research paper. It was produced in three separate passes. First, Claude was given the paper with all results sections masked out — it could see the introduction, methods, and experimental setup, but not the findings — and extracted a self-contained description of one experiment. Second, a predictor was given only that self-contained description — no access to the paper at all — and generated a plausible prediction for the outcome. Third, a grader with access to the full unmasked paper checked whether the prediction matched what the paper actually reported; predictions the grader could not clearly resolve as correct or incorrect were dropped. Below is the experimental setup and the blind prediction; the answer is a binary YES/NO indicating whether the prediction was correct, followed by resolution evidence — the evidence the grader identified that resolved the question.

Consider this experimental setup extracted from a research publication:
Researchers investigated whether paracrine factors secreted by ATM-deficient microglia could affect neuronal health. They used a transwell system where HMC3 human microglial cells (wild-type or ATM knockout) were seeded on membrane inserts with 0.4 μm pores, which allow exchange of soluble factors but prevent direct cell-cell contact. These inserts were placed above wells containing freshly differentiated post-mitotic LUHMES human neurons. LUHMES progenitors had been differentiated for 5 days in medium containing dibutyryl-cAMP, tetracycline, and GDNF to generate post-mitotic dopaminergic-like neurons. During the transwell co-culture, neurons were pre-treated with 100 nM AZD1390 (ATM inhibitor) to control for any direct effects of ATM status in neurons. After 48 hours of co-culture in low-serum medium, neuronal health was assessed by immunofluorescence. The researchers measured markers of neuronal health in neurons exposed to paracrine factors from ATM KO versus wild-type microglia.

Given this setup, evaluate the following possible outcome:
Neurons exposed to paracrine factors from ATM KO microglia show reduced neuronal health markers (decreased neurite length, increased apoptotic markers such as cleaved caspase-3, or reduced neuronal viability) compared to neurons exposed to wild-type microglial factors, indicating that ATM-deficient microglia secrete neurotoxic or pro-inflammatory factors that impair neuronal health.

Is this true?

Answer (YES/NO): NO